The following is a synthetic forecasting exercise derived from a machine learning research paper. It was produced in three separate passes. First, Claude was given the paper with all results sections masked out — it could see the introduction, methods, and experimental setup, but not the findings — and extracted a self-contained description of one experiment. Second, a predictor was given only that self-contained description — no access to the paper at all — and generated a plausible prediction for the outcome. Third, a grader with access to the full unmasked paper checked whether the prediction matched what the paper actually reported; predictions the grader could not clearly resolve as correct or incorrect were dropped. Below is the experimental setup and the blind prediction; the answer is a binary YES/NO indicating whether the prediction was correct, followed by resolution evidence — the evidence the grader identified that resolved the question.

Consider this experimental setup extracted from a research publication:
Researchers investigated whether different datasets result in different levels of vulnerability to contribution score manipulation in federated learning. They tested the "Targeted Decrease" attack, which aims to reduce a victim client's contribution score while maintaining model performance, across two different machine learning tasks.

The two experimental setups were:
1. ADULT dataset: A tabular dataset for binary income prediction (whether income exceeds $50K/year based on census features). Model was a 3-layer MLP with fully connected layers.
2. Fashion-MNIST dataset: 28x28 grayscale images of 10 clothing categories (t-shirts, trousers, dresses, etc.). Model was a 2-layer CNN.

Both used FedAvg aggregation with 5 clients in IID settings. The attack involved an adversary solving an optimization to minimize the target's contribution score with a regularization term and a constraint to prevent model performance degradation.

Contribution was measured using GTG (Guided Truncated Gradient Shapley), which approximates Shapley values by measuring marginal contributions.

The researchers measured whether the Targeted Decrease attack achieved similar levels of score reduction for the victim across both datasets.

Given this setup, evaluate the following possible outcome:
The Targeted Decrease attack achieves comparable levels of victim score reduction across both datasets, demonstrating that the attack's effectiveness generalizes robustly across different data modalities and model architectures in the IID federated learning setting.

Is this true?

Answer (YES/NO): NO